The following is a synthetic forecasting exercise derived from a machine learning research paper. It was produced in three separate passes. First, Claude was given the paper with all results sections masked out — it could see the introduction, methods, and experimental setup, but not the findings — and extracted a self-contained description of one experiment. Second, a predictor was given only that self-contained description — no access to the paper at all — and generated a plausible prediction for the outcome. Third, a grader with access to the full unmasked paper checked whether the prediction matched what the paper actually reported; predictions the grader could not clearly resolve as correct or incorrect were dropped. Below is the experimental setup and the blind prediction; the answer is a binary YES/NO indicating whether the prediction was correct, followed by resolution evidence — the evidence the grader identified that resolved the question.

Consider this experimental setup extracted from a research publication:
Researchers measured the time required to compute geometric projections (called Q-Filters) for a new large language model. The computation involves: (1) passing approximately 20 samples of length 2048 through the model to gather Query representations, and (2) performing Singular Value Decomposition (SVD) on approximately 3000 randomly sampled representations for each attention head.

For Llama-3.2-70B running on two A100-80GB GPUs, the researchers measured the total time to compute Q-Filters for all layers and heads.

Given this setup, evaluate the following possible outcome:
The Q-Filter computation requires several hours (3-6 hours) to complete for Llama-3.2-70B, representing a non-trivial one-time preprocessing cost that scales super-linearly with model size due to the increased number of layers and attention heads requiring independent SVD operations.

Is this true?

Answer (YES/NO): NO